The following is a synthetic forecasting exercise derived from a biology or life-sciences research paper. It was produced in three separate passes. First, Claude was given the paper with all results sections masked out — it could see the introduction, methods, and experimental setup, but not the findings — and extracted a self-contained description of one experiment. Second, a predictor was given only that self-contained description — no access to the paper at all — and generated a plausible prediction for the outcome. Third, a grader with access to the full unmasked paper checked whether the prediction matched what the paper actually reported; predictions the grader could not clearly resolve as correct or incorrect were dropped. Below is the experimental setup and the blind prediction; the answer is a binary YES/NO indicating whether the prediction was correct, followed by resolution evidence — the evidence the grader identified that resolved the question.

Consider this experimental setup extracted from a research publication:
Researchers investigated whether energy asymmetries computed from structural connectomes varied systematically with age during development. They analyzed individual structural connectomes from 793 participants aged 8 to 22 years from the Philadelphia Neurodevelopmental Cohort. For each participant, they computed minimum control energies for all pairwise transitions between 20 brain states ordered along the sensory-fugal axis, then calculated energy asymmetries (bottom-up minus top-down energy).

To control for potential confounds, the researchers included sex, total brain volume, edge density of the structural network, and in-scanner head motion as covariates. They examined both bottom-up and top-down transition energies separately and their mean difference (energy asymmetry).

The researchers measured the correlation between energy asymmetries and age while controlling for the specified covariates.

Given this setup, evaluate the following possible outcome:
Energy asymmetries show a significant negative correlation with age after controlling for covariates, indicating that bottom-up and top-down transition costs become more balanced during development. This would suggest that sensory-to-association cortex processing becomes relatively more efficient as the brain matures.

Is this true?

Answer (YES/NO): NO